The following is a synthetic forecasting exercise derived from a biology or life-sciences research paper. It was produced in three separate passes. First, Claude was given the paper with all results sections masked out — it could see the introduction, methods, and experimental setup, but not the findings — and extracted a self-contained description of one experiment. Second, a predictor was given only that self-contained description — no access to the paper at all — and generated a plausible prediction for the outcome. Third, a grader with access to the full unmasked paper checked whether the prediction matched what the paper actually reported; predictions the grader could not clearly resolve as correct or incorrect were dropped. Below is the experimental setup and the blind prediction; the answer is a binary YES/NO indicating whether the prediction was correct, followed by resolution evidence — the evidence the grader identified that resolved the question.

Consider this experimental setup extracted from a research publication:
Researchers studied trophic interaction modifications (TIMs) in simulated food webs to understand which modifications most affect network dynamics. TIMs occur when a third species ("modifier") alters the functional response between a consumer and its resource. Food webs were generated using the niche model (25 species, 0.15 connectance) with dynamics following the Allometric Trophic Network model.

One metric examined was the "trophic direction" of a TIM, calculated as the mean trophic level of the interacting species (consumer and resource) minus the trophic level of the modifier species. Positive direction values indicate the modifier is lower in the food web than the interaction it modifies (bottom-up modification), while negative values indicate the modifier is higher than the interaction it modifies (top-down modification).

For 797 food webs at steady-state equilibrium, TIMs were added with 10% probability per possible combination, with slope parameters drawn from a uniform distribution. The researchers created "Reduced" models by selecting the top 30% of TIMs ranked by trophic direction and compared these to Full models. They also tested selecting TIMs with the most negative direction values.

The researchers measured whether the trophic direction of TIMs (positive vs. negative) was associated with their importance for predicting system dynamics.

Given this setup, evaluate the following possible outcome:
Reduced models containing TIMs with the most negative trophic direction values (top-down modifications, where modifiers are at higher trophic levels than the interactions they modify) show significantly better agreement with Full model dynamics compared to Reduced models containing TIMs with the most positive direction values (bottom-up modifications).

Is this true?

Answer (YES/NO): YES